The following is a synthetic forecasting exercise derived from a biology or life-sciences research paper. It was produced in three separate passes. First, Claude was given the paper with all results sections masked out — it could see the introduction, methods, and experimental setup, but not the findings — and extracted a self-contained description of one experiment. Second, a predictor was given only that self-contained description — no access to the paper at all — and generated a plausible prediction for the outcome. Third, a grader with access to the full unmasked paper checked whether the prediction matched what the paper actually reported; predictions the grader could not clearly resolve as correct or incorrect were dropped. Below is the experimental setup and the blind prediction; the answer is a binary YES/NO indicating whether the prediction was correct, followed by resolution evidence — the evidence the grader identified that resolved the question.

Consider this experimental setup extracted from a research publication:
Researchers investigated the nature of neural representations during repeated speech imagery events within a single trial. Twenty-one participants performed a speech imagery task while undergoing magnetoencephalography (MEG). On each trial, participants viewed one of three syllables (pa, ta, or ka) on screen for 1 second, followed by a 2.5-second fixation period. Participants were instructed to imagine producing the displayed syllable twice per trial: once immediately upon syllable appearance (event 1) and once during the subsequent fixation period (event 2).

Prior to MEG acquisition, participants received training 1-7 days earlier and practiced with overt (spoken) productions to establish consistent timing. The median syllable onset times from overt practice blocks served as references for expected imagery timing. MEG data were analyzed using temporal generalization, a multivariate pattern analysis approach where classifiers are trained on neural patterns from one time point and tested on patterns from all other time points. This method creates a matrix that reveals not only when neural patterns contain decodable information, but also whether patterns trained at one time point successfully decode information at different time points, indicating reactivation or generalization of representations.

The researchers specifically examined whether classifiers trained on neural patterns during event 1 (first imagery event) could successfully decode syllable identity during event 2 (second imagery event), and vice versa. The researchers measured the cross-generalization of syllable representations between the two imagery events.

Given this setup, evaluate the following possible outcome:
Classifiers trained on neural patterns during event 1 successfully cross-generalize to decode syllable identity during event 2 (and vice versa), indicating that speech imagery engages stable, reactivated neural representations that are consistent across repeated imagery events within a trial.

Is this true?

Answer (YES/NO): NO